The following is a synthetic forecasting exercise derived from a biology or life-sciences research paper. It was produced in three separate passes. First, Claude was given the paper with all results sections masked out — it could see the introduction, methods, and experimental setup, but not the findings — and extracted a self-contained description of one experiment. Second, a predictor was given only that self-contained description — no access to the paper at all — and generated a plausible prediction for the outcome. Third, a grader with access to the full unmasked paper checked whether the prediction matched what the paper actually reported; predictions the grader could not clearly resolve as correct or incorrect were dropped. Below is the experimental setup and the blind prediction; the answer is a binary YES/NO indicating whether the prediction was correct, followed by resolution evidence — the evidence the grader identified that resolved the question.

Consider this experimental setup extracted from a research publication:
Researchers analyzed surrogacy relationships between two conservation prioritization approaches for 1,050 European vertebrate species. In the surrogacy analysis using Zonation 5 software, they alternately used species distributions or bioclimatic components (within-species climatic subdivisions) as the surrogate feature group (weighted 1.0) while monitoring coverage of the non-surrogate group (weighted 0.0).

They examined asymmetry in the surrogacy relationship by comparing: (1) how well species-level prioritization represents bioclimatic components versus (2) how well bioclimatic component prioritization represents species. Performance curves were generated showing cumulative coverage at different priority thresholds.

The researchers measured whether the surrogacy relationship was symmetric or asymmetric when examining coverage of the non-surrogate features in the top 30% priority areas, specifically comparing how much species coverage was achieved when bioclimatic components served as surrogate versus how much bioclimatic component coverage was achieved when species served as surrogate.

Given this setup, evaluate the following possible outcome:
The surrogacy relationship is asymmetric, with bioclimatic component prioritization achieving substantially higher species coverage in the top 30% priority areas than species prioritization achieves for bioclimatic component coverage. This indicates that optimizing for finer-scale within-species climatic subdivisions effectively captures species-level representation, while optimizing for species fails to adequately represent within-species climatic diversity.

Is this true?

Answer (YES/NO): NO